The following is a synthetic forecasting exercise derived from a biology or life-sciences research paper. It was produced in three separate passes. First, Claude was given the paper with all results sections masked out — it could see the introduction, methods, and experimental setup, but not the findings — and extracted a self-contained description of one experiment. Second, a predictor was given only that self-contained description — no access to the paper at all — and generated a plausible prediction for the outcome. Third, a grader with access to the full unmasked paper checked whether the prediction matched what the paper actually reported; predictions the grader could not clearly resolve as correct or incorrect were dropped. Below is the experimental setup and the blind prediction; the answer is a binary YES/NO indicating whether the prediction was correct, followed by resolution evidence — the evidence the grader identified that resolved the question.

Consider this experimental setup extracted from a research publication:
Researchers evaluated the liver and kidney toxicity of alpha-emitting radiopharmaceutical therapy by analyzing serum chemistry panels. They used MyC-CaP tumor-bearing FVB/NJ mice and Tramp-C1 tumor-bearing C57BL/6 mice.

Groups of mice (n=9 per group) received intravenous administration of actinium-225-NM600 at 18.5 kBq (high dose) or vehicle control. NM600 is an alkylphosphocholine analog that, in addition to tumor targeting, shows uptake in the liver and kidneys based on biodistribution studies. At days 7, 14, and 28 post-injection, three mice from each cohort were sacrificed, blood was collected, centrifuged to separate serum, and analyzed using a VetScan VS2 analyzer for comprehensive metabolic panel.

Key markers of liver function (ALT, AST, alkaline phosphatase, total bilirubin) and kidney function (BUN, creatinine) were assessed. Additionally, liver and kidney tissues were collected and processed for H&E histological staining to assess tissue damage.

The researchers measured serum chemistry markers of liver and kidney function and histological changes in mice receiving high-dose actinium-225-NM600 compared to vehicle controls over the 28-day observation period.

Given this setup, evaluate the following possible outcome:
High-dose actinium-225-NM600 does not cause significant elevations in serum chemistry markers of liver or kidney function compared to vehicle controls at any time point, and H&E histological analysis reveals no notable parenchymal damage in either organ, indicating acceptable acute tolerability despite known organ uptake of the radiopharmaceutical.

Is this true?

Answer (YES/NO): YES